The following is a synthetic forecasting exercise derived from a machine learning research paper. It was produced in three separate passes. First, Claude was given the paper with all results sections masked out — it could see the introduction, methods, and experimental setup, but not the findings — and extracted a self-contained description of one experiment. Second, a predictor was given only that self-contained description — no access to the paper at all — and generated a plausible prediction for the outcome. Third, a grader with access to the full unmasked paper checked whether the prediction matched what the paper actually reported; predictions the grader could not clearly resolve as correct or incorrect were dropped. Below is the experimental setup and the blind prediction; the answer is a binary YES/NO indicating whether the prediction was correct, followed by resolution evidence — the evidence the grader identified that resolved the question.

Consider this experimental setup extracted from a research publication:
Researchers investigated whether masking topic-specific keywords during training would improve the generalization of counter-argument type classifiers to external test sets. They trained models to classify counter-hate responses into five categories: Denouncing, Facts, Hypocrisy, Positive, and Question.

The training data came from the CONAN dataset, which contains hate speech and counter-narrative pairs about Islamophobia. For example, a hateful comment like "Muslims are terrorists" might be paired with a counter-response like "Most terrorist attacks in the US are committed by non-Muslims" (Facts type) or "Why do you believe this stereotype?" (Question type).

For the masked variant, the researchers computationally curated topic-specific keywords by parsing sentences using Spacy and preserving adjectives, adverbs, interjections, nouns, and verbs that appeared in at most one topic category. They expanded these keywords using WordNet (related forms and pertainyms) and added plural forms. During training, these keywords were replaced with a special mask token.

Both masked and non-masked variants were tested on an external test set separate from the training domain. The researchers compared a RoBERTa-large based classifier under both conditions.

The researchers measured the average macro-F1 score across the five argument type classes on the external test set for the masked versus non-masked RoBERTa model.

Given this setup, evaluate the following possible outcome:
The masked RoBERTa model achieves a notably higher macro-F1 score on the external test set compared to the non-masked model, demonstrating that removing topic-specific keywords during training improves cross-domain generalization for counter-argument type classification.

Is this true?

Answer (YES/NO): NO